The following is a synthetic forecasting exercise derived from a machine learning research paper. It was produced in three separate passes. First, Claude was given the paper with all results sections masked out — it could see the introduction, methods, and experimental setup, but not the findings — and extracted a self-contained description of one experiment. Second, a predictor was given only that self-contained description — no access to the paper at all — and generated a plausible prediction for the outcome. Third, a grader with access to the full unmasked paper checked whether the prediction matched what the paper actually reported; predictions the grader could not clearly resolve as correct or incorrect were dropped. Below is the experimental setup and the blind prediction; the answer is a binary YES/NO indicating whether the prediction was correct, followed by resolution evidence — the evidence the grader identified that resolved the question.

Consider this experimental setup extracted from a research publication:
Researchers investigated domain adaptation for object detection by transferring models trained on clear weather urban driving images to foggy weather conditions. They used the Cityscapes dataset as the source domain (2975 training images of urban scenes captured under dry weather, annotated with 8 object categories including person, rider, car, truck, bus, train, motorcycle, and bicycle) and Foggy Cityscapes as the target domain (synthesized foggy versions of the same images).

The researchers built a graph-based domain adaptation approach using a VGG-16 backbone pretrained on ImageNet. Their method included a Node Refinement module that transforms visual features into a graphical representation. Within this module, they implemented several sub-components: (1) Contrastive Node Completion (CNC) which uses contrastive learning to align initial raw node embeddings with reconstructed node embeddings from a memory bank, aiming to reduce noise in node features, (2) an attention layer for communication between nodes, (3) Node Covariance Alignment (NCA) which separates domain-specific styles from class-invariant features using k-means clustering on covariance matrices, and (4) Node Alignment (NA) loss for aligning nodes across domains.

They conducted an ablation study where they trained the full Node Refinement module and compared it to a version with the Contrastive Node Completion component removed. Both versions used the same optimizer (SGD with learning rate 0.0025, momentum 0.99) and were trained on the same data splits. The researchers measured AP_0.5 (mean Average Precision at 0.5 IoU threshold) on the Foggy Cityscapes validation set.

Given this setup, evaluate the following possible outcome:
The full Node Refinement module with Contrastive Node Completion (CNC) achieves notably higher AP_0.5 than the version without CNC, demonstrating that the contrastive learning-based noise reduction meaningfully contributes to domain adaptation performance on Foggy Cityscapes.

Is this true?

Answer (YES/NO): NO